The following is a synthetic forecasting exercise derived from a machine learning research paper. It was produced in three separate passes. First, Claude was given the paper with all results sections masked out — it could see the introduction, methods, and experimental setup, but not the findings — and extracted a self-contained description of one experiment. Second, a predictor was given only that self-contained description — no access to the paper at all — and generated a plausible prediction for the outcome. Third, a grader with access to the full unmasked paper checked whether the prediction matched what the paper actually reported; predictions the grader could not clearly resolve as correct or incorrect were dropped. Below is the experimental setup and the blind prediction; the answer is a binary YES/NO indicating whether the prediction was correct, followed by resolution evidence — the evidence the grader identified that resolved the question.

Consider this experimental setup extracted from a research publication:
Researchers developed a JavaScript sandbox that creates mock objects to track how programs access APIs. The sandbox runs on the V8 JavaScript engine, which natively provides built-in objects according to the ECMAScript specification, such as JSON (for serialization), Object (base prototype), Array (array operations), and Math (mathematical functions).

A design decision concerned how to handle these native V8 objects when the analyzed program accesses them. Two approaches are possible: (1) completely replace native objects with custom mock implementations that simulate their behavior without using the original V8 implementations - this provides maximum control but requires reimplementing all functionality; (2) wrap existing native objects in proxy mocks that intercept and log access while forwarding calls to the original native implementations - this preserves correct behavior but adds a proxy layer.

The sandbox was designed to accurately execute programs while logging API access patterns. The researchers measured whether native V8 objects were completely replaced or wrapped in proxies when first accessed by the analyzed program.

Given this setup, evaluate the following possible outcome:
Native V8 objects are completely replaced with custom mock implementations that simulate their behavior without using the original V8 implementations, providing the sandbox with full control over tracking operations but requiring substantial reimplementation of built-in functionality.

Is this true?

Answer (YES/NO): NO